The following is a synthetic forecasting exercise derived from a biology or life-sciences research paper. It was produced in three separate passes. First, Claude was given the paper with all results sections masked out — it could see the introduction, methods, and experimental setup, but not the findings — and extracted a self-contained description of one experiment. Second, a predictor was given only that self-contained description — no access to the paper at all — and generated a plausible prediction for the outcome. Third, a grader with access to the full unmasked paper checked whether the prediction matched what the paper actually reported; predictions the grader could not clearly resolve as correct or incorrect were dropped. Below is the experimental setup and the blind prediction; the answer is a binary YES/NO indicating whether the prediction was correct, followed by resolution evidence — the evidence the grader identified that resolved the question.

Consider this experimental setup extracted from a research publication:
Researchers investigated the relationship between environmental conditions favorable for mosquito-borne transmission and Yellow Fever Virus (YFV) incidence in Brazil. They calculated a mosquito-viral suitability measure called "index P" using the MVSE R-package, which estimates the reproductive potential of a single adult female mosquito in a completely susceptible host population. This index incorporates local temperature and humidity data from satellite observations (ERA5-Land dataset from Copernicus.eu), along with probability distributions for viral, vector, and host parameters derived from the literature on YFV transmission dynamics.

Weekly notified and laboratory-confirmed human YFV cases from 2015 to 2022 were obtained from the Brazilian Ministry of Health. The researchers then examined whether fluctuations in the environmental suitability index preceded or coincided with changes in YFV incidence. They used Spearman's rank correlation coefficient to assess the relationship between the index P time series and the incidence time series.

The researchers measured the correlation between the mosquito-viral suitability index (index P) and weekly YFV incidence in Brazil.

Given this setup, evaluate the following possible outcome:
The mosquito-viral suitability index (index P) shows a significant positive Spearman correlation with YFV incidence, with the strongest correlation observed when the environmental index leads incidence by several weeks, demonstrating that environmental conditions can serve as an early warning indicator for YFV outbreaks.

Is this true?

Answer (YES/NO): YES